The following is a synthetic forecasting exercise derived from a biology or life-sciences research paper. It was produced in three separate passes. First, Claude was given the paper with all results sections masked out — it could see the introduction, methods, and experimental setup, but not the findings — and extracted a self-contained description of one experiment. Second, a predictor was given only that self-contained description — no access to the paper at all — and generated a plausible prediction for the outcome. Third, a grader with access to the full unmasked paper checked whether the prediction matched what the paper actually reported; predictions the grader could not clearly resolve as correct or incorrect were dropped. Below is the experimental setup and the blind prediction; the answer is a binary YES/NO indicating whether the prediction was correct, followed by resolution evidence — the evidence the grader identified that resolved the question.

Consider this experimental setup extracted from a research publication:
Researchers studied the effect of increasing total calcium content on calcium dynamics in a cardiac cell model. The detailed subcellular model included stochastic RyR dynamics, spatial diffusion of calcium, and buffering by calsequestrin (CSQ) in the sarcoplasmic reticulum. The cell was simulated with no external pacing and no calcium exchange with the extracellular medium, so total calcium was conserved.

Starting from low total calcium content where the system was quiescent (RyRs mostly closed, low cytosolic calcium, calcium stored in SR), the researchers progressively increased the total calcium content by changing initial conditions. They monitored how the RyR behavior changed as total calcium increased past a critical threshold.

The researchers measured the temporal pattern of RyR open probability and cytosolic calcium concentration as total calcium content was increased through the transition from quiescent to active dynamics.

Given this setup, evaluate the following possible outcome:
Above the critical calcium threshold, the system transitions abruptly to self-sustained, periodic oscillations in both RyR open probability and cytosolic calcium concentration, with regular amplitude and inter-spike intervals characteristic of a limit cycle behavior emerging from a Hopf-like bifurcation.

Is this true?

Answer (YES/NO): NO